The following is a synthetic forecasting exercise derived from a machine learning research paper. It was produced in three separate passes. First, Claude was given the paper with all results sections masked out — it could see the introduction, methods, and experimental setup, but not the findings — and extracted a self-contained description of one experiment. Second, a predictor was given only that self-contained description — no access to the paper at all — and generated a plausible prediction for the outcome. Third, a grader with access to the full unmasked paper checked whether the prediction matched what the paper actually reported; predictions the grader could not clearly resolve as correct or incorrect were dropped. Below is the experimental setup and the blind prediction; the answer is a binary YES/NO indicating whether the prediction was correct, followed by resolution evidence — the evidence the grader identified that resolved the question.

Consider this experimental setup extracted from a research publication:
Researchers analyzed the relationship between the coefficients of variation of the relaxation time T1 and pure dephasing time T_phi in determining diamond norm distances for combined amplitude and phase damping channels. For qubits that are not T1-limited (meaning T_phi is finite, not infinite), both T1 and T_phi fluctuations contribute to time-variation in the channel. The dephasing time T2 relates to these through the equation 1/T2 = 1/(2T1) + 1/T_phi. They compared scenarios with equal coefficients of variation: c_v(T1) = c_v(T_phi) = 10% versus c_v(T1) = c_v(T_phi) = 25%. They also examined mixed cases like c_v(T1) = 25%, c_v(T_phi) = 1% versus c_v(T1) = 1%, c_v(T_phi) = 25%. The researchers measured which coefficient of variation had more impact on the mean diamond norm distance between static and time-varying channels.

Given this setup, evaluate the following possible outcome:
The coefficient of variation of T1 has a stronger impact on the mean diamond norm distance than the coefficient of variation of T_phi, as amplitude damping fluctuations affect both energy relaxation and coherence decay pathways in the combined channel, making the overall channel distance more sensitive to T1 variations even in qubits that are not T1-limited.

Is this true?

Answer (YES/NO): YES